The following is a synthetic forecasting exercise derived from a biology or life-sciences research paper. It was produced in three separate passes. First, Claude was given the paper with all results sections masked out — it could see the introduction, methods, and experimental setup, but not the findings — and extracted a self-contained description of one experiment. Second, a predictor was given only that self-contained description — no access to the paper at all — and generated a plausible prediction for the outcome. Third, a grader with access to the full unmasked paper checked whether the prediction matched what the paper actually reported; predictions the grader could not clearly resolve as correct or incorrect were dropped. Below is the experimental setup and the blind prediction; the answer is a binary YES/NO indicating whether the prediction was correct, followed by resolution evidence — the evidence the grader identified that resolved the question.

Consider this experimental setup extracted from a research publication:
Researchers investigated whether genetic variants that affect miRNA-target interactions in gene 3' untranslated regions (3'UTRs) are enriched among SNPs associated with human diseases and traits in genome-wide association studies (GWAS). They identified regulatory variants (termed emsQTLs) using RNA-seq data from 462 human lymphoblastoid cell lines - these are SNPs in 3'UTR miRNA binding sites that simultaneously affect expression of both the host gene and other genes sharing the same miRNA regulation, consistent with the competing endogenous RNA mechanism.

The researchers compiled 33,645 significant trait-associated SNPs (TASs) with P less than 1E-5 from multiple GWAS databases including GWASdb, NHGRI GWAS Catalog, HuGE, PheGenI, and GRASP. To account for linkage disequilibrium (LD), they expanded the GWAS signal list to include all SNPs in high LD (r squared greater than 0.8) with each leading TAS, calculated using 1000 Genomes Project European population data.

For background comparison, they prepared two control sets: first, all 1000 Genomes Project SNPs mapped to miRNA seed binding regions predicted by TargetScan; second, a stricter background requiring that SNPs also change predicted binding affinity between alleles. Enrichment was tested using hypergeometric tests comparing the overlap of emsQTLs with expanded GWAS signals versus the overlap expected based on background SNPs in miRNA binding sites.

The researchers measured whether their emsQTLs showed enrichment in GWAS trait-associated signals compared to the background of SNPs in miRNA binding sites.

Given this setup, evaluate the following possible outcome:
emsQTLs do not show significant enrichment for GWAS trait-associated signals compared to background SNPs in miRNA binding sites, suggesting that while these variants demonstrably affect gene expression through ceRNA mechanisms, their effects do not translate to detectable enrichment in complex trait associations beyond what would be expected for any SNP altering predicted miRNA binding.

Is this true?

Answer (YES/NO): NO